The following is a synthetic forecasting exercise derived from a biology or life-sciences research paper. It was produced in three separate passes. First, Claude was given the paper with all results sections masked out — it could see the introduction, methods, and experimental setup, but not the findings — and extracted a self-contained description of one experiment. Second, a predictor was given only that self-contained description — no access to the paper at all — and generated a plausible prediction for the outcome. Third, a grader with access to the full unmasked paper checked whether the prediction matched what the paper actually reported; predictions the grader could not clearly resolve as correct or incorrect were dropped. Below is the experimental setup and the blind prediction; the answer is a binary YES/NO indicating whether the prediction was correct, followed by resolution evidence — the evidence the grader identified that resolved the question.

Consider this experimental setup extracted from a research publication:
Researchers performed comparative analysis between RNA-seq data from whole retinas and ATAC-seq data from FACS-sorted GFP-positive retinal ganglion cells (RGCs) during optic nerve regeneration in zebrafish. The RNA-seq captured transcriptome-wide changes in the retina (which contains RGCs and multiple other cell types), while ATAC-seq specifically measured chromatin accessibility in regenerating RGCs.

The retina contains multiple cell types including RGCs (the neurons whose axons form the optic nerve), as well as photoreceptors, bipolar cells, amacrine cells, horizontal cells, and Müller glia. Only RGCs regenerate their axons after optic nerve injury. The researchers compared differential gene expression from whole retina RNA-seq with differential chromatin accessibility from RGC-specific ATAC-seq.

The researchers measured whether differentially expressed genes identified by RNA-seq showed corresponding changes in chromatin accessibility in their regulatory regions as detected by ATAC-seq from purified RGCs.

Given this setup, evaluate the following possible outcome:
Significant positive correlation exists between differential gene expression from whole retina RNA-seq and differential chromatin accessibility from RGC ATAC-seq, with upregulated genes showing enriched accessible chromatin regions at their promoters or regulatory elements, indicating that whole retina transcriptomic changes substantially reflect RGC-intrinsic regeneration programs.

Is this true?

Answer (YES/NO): NO